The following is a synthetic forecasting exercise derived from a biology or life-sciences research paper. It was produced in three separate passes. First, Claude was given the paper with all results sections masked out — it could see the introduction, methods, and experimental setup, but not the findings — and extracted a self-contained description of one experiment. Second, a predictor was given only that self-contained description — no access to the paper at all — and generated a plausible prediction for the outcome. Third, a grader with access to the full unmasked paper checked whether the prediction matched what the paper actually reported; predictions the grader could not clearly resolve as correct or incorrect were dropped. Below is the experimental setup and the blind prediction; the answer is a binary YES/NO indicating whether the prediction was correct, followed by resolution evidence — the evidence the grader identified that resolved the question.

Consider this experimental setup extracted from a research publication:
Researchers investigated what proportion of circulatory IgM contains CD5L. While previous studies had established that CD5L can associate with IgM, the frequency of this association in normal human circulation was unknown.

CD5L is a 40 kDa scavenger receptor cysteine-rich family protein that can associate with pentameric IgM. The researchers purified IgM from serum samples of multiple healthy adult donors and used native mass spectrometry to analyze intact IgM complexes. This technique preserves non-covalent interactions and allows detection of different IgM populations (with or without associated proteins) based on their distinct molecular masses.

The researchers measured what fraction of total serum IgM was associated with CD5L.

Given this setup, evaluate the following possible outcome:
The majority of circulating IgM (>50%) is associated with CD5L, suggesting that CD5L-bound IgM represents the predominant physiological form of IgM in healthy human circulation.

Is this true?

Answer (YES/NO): YES